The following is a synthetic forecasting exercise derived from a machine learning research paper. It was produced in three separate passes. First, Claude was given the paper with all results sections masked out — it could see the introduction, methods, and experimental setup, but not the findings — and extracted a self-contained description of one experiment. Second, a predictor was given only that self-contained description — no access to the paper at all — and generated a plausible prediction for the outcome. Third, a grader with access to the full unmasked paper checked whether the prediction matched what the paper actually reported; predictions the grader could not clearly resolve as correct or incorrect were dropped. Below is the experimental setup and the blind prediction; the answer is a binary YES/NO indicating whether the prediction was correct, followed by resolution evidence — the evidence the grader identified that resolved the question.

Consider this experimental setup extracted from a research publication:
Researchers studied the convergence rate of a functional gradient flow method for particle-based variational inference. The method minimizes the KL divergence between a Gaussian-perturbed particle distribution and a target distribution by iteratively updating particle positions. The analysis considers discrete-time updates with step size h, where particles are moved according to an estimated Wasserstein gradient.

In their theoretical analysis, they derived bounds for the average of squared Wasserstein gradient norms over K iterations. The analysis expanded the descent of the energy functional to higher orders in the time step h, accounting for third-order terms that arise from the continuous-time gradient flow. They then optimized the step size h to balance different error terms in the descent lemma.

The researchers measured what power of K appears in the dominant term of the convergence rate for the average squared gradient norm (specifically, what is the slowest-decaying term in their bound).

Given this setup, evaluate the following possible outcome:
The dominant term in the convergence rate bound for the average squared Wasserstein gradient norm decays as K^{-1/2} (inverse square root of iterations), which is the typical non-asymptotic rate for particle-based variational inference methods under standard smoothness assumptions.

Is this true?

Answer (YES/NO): YES